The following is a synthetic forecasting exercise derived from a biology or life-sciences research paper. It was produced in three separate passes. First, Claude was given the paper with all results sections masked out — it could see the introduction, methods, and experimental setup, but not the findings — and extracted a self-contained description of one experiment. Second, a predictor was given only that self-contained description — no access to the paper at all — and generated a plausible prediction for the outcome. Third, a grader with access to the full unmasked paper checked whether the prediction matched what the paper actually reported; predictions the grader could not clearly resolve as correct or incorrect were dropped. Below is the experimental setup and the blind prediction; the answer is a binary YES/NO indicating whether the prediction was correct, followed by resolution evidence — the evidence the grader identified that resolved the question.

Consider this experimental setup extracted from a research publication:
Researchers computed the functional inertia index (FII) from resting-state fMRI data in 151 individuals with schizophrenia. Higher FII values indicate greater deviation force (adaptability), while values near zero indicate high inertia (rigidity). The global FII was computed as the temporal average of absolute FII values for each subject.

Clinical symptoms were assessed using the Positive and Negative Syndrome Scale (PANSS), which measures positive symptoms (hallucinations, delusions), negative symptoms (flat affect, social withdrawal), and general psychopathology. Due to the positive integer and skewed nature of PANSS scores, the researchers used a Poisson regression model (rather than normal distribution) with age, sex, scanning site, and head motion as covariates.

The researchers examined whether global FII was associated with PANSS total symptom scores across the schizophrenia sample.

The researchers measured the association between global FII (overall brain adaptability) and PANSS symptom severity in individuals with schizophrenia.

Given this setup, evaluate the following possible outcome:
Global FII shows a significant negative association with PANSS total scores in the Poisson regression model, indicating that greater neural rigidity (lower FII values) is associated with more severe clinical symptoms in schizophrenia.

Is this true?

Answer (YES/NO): YES